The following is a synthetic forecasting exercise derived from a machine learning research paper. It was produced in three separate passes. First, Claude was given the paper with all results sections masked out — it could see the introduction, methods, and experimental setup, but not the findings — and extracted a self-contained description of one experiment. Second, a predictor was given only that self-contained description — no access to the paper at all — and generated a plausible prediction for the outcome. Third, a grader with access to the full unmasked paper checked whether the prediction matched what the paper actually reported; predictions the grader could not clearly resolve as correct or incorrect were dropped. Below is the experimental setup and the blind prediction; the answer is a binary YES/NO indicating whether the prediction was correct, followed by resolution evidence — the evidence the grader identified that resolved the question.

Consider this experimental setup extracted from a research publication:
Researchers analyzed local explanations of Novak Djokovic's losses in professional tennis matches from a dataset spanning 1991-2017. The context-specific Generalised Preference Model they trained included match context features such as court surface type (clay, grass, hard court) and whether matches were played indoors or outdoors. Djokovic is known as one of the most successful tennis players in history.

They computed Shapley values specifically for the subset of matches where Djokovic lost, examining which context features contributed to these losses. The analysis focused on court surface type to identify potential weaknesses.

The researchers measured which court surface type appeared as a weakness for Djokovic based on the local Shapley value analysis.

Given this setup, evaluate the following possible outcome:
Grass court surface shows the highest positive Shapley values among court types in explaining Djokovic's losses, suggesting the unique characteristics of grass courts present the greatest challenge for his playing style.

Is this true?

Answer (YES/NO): NO